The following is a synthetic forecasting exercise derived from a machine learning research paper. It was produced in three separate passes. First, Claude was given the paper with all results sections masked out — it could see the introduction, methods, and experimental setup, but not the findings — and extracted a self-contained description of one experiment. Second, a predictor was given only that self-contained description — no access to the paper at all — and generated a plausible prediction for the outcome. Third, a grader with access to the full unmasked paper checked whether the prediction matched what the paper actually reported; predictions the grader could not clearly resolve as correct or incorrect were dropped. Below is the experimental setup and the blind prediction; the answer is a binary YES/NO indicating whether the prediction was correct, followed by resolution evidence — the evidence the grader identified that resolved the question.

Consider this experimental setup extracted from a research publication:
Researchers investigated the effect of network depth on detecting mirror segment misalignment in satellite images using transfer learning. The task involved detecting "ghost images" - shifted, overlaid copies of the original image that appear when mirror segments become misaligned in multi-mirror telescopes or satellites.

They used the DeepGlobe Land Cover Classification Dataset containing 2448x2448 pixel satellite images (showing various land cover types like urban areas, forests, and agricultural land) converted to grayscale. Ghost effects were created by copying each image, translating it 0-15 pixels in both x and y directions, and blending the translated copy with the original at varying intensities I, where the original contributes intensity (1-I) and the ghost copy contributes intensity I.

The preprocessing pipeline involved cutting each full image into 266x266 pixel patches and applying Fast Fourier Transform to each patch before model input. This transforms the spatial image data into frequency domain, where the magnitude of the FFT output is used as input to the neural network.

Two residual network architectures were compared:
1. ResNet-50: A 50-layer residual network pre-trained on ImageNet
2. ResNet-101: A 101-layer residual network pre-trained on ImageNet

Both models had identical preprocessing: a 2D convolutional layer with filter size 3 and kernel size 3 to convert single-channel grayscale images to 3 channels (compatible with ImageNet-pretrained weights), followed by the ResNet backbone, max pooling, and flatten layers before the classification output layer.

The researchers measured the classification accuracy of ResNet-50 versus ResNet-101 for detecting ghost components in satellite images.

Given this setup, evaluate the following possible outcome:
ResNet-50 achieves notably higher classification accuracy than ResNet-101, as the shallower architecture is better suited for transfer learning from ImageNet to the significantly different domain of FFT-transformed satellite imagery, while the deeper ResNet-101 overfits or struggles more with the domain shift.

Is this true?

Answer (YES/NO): NO